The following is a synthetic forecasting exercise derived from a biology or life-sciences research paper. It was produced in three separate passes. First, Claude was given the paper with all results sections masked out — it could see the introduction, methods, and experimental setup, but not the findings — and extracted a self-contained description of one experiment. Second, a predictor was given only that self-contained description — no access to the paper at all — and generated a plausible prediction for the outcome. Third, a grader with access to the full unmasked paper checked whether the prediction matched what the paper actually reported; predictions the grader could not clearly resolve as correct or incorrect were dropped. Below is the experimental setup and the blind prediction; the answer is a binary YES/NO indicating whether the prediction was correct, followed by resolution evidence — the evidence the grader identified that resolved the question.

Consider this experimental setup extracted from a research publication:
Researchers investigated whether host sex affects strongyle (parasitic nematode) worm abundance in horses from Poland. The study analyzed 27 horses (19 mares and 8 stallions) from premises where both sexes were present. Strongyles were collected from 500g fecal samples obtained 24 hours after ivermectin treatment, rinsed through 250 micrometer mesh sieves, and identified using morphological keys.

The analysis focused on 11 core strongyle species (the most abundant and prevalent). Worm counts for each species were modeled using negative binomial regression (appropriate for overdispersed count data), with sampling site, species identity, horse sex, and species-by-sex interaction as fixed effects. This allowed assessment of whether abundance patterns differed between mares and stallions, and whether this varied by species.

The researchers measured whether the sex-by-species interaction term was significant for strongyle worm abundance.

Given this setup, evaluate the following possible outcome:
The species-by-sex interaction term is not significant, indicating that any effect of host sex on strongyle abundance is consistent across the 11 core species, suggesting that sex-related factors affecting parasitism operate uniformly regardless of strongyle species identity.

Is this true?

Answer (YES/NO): NO